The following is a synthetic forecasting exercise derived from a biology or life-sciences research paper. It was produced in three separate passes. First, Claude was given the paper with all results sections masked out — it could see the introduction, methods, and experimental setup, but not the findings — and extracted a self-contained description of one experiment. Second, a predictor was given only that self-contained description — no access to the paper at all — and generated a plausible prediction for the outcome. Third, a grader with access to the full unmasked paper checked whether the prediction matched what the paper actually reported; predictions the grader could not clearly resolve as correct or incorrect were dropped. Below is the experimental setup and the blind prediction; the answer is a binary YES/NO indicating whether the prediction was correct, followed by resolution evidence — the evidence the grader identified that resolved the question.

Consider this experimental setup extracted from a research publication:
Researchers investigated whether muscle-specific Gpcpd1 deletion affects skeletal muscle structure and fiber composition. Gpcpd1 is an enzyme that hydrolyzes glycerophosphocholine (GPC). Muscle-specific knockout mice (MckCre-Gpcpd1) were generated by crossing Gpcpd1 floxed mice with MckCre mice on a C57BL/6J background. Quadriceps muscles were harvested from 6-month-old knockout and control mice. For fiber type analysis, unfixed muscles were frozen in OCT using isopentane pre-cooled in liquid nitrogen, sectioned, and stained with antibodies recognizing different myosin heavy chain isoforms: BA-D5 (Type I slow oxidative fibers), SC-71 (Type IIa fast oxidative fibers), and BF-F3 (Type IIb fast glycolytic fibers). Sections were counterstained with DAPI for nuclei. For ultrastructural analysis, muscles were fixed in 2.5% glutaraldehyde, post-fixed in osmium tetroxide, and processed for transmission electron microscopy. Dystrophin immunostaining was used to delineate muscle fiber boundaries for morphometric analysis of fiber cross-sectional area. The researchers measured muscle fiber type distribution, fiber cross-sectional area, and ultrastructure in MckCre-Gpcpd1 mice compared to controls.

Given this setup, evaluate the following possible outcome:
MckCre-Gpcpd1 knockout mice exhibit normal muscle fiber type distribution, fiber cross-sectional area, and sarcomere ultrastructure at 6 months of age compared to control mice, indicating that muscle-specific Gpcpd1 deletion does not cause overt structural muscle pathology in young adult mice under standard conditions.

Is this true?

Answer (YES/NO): YES